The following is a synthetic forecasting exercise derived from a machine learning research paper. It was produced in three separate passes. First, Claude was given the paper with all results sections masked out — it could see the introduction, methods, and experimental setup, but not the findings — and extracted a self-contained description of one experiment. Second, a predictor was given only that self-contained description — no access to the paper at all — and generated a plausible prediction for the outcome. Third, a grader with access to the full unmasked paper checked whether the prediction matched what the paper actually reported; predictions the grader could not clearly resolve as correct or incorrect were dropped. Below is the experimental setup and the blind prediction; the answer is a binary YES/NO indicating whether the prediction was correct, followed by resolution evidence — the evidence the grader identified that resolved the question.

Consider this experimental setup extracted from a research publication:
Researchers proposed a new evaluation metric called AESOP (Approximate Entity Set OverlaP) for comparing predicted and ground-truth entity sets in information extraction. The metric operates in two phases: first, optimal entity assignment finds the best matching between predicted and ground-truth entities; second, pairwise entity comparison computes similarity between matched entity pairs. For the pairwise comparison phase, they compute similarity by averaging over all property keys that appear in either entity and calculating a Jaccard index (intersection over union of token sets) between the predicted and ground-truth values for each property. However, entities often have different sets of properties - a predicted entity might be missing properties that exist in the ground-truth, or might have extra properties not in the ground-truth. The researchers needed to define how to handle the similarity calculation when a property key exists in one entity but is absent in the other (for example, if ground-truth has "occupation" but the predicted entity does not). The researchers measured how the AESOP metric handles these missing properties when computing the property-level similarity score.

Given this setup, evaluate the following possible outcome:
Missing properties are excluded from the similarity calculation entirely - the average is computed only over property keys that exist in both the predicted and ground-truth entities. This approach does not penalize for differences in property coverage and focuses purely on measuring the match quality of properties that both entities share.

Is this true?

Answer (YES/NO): NO